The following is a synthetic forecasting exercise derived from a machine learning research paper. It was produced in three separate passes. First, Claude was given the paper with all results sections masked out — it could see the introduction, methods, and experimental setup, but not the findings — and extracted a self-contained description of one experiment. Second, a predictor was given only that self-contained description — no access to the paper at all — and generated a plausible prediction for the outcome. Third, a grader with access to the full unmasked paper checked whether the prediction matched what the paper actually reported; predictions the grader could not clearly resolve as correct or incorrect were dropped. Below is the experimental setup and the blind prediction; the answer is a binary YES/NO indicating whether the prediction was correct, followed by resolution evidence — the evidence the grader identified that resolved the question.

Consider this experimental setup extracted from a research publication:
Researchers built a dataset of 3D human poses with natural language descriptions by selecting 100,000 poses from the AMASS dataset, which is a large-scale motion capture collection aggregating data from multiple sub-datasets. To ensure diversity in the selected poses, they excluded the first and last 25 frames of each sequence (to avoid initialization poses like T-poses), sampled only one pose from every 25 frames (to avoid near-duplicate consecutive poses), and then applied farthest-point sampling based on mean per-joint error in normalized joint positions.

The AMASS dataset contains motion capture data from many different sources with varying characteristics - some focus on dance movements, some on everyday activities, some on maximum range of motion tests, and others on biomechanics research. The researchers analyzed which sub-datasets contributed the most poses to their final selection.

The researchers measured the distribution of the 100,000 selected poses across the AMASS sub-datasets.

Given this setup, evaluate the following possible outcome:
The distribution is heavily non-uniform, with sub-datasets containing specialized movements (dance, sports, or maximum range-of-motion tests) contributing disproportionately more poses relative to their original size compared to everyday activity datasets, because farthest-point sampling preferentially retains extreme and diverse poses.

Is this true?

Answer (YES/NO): YES